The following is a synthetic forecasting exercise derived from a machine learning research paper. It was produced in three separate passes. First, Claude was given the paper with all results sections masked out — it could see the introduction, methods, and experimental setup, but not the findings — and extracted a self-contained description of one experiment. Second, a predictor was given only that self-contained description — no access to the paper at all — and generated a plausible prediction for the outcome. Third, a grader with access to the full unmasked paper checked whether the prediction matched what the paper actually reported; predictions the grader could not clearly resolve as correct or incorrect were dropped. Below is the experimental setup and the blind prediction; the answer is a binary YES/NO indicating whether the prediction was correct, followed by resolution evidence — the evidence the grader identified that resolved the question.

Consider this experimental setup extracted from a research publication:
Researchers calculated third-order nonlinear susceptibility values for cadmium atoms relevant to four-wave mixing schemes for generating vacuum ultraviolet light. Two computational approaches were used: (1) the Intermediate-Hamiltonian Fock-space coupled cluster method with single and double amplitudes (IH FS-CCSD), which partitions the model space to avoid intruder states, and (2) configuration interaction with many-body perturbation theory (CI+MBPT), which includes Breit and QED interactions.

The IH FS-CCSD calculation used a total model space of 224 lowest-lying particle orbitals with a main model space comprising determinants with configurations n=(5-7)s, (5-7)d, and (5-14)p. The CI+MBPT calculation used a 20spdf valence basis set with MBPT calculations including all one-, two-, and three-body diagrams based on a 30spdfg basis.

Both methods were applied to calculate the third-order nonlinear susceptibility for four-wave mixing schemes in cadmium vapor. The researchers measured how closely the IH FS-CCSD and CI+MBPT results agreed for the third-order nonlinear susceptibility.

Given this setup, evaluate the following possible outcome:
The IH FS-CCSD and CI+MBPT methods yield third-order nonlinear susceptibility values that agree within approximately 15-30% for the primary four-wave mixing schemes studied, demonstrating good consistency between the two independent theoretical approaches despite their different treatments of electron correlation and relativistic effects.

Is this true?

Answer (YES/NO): NO